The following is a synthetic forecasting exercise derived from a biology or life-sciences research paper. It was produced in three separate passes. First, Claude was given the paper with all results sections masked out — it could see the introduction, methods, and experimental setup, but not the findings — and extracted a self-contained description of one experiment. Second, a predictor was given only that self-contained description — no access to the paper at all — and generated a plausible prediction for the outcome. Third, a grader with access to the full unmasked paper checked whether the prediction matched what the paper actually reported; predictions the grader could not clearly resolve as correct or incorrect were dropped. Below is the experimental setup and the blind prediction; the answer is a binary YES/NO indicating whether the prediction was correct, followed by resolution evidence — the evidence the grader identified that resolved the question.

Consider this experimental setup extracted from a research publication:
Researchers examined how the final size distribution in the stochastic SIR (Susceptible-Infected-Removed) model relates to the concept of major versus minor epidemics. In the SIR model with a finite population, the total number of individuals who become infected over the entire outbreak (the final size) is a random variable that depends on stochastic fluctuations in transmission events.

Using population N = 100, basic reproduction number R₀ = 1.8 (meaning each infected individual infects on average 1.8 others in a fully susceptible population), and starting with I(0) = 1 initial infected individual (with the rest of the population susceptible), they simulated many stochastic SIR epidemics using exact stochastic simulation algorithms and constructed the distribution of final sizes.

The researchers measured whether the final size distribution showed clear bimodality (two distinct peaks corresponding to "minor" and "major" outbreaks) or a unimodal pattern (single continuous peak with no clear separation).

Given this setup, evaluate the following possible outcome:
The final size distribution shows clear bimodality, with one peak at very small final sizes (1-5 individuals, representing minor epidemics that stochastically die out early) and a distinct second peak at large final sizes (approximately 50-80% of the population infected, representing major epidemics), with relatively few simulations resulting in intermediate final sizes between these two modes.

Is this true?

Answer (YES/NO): NO